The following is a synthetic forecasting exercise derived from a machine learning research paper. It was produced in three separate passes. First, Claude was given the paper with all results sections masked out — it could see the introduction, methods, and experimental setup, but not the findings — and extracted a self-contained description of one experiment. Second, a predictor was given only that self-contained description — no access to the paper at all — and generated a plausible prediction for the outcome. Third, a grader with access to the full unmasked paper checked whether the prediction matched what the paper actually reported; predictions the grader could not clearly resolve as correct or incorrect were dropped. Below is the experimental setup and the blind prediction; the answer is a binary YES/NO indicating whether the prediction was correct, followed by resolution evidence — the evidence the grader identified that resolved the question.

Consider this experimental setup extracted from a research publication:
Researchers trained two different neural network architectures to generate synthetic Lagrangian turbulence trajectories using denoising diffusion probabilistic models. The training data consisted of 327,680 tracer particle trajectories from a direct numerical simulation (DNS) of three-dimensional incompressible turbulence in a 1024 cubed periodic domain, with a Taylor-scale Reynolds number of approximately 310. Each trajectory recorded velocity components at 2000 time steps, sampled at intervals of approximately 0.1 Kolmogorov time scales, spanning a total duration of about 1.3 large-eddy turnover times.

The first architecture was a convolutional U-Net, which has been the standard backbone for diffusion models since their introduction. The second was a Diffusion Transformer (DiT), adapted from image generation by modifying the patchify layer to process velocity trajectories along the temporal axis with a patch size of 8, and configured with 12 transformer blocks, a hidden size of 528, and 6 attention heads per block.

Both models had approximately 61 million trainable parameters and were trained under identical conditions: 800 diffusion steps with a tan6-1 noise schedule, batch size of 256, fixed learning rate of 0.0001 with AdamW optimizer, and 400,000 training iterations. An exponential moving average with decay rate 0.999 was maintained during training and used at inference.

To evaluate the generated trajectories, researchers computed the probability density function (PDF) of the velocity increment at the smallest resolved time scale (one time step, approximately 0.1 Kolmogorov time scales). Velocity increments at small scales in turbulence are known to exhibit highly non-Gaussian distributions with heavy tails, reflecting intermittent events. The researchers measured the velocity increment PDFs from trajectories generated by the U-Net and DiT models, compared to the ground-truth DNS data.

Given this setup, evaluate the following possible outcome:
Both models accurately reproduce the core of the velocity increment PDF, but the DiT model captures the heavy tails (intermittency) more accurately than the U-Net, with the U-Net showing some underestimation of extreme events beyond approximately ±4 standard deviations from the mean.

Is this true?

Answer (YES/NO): NO